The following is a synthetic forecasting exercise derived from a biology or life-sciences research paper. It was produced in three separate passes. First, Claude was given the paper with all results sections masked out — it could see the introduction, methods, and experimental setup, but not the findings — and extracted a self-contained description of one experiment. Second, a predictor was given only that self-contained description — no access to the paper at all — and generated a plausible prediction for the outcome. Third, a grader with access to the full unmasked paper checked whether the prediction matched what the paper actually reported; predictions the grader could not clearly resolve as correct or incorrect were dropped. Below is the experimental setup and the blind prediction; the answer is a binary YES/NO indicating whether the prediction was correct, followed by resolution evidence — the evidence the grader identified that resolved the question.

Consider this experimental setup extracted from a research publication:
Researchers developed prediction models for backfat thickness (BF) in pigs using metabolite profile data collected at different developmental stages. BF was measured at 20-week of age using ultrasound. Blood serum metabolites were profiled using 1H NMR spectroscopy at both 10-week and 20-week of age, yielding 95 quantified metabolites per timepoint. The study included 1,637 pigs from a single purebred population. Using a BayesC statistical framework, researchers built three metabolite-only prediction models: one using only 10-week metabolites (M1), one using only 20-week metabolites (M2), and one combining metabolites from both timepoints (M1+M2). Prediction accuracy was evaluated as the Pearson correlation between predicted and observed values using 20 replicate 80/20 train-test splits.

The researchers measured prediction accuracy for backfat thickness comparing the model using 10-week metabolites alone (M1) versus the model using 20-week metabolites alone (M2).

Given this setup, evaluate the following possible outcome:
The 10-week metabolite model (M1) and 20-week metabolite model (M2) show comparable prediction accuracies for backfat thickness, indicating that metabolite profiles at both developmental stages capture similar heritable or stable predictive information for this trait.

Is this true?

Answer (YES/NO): NO